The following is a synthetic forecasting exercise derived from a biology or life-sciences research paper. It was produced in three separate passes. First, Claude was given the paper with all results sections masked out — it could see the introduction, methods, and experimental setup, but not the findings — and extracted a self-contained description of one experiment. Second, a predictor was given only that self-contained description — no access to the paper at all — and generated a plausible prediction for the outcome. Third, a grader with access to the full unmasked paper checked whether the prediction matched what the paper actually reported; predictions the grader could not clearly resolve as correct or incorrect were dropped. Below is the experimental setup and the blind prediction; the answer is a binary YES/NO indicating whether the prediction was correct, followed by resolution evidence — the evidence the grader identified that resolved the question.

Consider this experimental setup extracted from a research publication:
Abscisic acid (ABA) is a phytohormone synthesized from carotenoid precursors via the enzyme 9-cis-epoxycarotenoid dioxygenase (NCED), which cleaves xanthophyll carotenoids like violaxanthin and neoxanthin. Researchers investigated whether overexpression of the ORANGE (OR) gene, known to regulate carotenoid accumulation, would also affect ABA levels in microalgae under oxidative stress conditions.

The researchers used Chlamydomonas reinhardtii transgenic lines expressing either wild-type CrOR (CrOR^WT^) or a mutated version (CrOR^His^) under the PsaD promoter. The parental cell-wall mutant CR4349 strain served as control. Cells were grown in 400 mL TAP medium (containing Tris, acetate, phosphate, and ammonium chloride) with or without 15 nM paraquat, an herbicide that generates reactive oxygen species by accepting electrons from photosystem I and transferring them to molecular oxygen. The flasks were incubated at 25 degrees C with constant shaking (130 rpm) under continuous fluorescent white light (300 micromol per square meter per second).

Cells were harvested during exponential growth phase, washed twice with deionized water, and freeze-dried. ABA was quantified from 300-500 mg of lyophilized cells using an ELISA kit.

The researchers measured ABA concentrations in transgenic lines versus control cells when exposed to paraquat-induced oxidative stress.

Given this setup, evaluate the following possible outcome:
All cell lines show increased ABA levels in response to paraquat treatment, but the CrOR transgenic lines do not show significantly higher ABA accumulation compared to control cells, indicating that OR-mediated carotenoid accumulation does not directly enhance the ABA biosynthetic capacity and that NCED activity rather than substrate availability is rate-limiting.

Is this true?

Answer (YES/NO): NO